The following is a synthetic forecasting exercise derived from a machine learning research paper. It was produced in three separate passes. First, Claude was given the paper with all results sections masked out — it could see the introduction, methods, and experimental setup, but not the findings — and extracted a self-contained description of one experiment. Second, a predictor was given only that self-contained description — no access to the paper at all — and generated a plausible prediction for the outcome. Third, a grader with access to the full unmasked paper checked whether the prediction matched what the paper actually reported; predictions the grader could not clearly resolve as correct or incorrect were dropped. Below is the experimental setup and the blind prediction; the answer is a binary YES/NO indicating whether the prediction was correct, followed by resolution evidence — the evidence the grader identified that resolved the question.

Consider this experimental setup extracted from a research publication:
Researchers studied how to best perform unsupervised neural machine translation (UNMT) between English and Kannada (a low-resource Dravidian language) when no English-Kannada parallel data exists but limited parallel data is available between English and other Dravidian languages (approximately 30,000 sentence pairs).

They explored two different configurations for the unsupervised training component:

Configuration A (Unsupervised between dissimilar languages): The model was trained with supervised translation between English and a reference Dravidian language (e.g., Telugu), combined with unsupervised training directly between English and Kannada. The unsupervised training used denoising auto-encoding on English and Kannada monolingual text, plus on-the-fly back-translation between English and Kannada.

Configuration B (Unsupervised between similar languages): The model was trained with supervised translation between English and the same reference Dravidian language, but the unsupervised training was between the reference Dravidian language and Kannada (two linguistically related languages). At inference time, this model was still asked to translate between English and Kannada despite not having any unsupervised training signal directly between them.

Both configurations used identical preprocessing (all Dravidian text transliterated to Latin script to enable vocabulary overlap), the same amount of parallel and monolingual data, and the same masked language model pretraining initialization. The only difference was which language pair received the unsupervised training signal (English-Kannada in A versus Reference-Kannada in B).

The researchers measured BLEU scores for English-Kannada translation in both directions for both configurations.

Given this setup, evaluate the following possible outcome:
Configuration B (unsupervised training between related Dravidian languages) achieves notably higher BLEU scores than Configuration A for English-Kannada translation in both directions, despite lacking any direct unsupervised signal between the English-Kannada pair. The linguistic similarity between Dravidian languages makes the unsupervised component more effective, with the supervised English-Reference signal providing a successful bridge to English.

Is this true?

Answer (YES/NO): NO